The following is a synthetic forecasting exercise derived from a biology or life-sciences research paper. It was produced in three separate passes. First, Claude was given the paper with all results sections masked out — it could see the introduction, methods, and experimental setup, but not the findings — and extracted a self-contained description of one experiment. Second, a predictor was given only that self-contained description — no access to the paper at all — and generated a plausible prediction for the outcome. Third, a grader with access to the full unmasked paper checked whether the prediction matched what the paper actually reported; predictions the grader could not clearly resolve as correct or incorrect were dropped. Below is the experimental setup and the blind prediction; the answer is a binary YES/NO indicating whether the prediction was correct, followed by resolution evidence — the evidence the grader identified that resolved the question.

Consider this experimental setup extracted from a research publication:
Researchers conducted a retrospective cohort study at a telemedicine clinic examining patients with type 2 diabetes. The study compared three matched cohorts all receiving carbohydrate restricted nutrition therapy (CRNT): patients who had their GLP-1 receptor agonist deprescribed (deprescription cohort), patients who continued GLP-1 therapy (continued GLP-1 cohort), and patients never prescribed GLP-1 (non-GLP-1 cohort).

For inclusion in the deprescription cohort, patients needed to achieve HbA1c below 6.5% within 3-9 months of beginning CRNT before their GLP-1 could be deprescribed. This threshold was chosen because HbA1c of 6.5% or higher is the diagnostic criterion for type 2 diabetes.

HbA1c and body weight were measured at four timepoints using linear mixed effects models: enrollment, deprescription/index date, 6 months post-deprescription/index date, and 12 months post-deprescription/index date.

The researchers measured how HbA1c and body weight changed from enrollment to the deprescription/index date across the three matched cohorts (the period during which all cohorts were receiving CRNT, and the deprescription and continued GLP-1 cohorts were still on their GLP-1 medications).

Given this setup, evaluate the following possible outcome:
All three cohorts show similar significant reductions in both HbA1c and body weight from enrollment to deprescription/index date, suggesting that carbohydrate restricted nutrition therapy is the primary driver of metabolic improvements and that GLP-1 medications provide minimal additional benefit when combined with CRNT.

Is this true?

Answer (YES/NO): NO